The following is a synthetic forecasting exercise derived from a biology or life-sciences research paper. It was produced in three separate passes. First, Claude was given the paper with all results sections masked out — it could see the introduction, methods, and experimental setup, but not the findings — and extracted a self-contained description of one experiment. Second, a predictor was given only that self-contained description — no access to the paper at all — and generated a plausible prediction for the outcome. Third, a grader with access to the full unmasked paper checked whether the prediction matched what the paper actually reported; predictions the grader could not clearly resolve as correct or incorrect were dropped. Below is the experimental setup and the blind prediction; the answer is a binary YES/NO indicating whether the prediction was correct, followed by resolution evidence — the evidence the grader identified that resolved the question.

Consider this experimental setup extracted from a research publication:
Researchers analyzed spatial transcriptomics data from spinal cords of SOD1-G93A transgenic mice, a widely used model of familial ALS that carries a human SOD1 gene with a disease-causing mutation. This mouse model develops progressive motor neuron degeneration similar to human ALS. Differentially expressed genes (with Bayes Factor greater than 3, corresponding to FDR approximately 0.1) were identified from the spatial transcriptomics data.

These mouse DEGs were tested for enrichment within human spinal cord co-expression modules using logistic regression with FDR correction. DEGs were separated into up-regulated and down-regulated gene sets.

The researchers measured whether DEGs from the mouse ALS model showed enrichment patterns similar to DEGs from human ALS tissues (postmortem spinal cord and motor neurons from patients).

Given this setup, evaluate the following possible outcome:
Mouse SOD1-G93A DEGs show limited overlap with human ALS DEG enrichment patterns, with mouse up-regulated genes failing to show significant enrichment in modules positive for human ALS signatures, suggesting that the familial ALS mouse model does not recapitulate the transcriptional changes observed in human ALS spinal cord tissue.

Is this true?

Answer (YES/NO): NO